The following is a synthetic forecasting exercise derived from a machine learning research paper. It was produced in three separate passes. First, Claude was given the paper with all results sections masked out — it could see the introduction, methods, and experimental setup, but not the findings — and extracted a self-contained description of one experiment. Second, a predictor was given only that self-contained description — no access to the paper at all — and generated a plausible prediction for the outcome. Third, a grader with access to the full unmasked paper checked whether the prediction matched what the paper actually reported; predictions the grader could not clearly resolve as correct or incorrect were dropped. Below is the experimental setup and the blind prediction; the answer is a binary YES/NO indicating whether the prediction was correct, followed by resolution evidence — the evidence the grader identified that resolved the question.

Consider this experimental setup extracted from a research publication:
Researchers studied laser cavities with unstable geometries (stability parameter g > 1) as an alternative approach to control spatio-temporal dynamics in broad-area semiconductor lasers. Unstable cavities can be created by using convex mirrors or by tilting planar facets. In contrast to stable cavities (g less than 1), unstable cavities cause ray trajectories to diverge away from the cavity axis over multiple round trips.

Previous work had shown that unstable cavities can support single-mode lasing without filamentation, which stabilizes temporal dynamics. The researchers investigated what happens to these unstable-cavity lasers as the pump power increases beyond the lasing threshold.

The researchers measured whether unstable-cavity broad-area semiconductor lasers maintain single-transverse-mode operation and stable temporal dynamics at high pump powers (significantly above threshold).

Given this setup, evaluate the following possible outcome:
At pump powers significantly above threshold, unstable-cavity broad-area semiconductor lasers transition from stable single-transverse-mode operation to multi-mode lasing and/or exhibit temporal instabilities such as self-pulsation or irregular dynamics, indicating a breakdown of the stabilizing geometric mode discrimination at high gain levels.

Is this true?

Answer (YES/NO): YES